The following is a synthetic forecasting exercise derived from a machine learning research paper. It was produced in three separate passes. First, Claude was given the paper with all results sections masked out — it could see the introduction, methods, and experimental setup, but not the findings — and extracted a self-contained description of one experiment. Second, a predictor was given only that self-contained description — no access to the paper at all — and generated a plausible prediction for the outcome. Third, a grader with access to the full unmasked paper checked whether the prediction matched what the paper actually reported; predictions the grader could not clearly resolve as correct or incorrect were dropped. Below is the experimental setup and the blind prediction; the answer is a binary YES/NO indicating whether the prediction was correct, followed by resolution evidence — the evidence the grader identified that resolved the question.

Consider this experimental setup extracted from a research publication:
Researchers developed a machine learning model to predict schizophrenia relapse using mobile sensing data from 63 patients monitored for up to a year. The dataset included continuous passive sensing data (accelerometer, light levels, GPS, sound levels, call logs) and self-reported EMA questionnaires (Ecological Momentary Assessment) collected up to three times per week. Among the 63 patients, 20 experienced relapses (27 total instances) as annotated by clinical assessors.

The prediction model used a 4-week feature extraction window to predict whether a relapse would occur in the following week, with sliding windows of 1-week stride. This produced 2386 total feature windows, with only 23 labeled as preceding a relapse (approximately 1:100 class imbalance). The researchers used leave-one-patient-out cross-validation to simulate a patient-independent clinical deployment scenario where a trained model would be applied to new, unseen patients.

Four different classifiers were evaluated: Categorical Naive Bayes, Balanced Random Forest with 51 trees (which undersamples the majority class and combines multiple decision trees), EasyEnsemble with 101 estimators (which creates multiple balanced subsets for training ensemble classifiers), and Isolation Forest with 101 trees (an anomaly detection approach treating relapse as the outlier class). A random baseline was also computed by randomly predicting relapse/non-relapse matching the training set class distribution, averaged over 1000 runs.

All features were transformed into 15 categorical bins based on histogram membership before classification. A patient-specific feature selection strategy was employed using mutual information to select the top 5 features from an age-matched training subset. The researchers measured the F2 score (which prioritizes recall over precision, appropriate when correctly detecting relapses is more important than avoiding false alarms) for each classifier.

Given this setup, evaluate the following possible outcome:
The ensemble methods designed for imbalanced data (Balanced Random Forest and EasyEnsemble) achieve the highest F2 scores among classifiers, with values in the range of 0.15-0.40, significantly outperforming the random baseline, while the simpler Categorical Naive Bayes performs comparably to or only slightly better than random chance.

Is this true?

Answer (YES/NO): NO